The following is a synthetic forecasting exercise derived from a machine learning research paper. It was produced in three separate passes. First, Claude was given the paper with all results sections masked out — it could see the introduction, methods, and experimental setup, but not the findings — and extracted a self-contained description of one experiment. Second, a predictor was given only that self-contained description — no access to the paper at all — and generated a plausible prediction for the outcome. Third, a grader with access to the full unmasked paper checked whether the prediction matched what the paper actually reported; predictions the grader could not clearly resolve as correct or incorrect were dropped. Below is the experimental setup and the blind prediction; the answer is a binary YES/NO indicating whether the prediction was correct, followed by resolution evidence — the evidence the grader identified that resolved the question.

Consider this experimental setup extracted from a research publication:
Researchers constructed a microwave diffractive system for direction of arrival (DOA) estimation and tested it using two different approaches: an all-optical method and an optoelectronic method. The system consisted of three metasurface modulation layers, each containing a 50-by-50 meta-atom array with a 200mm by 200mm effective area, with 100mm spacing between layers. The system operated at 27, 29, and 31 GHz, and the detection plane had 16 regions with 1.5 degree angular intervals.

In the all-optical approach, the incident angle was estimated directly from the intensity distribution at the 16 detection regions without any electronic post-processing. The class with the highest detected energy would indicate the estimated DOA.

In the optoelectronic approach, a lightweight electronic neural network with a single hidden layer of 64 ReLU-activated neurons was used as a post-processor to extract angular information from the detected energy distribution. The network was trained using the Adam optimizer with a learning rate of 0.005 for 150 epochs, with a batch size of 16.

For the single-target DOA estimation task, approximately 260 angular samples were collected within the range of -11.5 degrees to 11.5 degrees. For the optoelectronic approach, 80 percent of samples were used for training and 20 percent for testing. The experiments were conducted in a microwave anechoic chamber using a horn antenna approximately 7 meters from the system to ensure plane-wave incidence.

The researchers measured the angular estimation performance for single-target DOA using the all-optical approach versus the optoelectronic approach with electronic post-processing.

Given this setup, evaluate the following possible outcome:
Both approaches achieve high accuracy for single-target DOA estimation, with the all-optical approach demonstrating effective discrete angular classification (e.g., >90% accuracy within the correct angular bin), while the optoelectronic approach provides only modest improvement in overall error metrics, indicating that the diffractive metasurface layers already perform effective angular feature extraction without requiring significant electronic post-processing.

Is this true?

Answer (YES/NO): NO